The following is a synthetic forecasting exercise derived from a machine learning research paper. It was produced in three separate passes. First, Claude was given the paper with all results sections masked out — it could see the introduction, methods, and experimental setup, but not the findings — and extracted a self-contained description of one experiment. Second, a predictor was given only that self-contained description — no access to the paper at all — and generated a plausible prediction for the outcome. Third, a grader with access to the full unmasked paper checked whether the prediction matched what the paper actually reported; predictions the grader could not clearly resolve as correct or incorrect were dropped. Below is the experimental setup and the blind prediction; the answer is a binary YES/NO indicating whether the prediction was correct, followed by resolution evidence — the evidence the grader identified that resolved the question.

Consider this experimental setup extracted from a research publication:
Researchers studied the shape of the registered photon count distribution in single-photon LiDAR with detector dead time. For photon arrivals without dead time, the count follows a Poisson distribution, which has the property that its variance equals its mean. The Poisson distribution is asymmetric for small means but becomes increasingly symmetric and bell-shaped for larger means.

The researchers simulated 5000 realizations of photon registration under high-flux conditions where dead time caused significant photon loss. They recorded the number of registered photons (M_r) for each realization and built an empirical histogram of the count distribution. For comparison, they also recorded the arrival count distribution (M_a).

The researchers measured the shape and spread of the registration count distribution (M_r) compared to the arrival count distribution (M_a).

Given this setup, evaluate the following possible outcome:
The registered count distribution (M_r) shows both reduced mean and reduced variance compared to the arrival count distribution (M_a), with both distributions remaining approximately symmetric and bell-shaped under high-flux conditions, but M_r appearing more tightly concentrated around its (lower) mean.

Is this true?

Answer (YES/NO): YES